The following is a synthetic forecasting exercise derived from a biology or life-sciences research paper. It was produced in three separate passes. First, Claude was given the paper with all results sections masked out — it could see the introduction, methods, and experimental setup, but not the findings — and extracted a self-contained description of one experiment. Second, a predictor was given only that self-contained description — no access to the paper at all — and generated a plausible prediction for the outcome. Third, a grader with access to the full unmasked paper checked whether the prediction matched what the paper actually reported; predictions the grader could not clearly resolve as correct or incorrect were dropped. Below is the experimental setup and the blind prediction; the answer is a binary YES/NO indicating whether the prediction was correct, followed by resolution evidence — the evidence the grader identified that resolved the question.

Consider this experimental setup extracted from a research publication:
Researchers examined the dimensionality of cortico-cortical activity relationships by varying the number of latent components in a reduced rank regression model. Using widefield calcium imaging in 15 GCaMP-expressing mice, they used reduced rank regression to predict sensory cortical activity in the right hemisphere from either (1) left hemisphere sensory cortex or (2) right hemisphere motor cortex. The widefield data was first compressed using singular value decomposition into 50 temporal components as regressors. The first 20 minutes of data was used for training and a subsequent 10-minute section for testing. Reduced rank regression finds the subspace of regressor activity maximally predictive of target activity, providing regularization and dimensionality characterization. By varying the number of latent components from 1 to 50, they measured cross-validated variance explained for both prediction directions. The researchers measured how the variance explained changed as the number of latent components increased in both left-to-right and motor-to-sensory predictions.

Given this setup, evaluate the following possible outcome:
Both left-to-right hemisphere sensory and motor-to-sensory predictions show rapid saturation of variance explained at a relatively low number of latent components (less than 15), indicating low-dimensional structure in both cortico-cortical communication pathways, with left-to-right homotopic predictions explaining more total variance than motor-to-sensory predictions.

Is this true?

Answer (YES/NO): NO